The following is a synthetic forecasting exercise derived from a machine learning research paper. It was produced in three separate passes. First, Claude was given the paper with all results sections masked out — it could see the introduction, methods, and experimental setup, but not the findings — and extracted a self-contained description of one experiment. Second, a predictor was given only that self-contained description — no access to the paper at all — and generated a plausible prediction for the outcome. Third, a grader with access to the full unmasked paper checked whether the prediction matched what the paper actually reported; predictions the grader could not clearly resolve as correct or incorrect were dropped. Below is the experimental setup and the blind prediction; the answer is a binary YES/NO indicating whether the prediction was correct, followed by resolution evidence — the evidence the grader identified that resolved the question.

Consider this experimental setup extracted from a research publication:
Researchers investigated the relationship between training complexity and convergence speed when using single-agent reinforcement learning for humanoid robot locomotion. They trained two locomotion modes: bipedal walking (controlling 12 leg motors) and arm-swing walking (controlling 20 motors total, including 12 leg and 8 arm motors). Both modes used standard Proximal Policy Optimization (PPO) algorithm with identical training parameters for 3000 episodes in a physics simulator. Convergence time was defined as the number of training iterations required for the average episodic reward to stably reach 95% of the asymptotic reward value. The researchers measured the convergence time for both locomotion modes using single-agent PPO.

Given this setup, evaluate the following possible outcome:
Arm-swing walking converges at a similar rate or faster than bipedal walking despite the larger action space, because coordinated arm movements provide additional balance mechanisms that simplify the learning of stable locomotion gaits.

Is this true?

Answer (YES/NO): YES